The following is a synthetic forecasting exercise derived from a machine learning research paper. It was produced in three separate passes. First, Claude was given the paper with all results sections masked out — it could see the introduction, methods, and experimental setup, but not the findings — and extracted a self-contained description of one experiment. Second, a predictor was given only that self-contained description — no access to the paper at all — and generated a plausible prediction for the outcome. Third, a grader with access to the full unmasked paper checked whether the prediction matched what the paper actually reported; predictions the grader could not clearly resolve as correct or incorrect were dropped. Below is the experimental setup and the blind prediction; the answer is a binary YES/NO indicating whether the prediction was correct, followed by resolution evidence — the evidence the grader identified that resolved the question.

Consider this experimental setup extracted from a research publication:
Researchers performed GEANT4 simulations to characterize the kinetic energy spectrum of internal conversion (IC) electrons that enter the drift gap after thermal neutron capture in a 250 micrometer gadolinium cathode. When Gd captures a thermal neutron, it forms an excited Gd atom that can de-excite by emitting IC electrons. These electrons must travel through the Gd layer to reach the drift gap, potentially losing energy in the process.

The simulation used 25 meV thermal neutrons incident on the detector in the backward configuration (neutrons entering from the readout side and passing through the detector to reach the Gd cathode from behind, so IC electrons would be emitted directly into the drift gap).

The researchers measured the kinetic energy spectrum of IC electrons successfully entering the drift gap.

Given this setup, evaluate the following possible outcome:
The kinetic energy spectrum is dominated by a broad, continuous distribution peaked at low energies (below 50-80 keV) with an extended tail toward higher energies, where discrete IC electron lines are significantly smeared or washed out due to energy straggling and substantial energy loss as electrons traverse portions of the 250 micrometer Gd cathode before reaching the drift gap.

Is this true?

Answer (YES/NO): NO